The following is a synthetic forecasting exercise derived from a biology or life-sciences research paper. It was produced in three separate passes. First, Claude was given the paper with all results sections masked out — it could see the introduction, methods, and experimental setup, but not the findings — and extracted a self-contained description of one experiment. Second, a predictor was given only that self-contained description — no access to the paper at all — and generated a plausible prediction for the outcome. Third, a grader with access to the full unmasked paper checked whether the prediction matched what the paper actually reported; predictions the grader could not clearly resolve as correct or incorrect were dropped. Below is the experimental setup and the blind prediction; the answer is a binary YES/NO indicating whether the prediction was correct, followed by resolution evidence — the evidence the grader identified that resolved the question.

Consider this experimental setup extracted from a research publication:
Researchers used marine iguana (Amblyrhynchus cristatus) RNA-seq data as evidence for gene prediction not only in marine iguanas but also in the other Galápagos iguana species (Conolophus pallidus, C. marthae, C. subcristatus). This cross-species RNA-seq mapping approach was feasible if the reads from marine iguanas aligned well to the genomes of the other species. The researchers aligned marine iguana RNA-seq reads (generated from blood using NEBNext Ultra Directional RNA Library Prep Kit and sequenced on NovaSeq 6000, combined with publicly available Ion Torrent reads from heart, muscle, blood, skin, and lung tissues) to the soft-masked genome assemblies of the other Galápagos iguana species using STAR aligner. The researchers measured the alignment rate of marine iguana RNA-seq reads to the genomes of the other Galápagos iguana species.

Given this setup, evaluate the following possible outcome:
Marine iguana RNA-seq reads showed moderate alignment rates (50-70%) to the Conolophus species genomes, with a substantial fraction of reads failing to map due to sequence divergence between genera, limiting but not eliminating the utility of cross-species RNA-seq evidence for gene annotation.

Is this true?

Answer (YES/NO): NO